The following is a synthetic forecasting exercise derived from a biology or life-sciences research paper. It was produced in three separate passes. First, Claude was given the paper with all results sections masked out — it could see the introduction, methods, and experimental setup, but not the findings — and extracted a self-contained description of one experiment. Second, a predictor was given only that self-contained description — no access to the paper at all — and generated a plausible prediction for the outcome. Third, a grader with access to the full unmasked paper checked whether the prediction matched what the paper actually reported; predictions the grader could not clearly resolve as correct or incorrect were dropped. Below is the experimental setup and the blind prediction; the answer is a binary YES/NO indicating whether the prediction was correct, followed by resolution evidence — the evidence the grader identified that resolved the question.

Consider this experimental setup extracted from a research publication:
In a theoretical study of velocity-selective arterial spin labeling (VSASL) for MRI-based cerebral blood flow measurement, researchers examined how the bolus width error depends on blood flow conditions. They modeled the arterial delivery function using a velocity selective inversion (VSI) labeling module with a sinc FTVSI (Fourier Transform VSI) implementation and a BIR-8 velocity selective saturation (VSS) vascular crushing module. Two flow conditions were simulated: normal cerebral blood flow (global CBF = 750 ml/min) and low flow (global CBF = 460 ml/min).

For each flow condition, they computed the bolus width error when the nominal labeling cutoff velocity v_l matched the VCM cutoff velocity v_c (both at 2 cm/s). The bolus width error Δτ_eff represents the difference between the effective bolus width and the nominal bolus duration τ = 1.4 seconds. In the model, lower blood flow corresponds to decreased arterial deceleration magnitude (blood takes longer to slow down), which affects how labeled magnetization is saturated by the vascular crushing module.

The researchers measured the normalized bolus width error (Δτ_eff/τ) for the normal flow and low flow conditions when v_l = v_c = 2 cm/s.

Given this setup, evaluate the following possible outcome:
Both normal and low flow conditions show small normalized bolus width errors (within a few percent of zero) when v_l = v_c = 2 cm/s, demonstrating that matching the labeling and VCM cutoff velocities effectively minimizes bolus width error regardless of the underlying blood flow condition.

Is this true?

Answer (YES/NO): NO